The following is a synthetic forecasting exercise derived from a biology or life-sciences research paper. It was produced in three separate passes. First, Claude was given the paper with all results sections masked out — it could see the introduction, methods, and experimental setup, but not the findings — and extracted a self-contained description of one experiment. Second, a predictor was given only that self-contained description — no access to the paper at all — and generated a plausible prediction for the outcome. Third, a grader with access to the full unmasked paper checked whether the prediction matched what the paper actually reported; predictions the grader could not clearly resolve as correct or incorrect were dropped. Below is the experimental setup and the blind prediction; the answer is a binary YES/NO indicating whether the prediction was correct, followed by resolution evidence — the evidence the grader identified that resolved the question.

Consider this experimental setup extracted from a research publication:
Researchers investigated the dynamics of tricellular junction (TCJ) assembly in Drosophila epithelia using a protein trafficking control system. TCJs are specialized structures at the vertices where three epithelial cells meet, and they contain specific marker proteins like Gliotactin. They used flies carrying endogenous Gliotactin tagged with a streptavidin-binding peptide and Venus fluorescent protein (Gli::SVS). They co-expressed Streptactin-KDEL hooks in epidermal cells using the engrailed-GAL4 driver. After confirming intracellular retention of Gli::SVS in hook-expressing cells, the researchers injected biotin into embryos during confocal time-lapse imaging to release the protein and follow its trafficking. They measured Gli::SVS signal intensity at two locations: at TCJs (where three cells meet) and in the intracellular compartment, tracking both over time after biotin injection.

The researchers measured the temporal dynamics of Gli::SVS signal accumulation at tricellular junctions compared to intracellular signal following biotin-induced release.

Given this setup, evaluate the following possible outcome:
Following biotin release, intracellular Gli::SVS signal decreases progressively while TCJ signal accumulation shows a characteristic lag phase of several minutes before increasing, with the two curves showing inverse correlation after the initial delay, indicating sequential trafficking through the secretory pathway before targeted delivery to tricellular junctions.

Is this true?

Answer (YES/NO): YES